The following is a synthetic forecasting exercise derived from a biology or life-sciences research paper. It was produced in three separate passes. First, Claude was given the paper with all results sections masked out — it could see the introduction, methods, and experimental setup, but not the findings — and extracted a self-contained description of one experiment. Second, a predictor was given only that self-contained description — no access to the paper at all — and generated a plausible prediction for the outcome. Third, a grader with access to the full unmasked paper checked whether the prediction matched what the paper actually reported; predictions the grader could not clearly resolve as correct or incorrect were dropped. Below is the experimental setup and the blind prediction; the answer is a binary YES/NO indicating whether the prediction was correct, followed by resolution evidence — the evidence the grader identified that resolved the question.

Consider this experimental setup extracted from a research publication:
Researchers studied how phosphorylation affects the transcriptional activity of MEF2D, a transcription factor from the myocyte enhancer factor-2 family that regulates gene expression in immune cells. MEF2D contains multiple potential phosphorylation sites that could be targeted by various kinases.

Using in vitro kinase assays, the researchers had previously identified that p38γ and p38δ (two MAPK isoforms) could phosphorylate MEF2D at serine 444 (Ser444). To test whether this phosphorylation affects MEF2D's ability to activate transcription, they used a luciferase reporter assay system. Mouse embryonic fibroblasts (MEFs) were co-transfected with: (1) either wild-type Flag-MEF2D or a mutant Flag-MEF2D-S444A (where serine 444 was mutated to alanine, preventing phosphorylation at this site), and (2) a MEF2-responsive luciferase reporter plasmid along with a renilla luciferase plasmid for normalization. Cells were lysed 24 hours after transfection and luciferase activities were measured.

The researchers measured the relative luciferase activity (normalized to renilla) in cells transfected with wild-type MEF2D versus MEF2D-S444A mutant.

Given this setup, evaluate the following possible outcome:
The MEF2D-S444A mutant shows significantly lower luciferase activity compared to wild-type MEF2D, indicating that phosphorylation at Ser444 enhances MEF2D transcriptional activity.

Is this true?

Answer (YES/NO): NO